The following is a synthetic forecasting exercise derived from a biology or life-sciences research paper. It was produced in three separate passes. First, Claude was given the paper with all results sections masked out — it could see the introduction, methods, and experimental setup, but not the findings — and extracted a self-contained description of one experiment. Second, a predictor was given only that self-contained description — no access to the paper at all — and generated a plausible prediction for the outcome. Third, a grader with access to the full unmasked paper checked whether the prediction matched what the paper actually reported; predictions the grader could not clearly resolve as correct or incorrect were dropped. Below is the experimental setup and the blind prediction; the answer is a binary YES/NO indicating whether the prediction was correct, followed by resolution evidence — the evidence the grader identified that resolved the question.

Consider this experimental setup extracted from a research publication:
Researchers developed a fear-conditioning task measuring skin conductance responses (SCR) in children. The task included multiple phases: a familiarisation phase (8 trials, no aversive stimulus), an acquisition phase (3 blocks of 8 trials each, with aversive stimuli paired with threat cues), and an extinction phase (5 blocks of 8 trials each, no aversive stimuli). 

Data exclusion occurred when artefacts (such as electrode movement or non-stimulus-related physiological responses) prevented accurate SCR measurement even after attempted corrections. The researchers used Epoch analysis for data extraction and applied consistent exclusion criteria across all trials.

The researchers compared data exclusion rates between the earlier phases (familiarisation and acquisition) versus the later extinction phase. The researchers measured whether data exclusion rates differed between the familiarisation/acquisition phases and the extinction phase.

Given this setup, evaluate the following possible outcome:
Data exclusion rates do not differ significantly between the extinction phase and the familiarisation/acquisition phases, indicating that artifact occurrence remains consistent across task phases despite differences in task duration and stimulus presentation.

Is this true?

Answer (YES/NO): NO